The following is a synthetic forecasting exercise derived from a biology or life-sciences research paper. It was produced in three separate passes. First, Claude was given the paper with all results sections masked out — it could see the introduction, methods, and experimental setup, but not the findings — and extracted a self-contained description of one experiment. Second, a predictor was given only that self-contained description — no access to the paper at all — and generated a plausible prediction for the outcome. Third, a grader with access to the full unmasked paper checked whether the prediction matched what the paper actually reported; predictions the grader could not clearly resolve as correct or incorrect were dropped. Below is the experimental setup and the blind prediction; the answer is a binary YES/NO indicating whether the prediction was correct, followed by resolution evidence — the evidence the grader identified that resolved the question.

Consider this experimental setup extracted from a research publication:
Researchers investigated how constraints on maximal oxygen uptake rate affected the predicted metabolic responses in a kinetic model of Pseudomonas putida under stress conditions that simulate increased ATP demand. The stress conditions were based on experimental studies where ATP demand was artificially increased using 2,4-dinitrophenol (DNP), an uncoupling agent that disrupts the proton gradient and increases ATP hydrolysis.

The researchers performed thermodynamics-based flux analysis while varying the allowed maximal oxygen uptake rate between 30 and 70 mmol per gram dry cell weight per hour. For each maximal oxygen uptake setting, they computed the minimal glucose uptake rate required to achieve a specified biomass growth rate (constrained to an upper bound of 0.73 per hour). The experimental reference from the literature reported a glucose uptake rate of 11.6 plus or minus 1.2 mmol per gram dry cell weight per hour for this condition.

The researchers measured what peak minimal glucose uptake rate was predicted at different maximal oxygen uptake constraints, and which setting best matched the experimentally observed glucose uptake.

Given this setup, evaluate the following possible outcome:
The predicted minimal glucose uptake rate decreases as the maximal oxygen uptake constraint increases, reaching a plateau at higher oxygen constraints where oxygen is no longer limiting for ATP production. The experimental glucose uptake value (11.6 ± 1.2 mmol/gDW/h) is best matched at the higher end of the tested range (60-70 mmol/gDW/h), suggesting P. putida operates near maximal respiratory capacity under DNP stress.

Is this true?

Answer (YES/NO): NO